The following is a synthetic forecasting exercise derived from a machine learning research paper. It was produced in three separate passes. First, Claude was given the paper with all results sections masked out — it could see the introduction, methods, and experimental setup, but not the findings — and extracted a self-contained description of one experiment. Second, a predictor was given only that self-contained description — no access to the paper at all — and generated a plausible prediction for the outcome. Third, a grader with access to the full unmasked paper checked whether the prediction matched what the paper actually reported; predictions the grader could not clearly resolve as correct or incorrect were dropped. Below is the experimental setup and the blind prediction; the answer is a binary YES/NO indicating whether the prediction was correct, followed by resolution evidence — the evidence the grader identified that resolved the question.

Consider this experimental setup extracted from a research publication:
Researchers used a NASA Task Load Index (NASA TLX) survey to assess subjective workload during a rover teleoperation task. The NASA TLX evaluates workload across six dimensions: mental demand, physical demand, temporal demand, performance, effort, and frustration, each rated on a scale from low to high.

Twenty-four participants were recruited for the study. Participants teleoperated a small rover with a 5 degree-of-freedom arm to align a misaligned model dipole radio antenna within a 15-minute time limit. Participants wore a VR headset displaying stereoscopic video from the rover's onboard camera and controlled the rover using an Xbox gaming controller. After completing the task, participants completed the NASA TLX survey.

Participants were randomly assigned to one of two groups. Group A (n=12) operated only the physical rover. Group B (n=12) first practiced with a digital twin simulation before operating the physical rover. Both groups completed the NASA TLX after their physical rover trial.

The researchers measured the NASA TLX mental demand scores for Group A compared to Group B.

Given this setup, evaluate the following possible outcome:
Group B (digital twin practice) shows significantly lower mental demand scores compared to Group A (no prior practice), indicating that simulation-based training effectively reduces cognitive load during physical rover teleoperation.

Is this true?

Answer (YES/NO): NO